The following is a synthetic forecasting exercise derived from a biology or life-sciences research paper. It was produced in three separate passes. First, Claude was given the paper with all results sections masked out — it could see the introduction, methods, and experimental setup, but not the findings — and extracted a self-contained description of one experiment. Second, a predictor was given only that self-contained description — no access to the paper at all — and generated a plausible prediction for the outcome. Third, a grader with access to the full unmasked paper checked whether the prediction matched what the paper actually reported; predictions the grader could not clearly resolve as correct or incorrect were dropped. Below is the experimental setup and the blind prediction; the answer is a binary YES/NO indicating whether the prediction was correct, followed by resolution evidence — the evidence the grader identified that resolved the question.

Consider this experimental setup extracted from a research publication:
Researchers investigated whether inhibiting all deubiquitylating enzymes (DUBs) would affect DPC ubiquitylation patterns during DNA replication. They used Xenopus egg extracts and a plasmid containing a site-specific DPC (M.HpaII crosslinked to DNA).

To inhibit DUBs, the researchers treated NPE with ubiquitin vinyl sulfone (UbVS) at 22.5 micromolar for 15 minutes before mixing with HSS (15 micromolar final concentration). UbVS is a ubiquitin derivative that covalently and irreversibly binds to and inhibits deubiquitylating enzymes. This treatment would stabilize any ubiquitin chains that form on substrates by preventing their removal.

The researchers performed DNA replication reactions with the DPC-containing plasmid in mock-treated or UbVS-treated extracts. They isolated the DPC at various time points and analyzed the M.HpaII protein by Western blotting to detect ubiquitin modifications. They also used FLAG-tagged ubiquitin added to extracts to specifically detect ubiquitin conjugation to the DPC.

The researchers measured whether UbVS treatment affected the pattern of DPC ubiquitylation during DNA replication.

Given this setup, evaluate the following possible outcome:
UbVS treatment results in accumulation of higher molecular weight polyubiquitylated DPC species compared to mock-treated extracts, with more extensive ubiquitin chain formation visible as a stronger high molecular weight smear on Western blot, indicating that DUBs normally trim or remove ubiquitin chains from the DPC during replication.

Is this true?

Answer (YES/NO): NO